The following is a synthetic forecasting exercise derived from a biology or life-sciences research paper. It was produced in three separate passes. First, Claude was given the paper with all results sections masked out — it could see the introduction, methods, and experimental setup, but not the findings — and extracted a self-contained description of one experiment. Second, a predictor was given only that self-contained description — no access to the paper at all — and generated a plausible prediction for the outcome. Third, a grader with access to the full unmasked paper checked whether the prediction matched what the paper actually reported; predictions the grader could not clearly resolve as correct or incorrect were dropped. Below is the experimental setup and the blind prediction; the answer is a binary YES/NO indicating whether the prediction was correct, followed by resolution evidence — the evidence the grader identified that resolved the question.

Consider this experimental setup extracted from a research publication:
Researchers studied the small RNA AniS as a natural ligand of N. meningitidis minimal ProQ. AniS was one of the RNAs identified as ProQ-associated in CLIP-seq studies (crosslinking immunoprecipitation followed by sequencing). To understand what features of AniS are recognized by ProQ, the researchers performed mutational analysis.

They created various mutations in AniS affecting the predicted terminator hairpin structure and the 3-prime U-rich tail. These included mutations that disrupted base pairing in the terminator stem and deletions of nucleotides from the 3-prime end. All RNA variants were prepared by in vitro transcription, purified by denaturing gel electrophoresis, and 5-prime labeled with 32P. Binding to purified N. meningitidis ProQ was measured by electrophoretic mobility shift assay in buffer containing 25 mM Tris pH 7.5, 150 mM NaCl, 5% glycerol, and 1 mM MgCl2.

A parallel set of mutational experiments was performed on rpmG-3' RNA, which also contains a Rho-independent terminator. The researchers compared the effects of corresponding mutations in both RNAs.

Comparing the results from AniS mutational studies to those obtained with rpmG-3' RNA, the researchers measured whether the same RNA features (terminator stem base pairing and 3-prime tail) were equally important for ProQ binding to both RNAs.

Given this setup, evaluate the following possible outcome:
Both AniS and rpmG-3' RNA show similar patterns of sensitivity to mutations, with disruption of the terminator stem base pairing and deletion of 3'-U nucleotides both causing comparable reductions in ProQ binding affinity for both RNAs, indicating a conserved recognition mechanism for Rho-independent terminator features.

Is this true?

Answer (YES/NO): NO